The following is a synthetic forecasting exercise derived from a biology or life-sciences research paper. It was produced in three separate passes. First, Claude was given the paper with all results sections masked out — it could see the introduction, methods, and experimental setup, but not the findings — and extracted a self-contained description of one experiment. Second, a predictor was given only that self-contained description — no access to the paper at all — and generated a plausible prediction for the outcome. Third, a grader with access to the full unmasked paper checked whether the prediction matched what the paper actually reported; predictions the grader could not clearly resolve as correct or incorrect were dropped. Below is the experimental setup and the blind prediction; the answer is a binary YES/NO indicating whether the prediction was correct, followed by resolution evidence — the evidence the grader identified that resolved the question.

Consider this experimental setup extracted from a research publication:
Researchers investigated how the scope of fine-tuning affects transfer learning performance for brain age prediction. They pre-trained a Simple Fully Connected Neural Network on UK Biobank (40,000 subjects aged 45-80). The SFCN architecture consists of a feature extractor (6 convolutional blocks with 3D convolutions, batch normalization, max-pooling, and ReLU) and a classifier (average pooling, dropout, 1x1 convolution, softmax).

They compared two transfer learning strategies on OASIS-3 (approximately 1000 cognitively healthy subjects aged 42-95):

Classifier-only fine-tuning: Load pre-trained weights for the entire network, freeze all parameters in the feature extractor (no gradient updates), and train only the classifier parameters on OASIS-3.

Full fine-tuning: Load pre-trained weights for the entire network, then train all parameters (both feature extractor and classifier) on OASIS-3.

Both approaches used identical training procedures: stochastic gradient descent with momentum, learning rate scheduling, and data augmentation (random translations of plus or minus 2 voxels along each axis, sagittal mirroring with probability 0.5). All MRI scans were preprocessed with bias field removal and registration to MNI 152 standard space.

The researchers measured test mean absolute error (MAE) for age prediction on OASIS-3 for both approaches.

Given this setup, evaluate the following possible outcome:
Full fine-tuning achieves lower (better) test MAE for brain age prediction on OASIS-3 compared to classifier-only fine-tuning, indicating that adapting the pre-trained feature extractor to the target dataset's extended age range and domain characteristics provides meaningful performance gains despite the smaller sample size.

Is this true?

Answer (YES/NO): YES